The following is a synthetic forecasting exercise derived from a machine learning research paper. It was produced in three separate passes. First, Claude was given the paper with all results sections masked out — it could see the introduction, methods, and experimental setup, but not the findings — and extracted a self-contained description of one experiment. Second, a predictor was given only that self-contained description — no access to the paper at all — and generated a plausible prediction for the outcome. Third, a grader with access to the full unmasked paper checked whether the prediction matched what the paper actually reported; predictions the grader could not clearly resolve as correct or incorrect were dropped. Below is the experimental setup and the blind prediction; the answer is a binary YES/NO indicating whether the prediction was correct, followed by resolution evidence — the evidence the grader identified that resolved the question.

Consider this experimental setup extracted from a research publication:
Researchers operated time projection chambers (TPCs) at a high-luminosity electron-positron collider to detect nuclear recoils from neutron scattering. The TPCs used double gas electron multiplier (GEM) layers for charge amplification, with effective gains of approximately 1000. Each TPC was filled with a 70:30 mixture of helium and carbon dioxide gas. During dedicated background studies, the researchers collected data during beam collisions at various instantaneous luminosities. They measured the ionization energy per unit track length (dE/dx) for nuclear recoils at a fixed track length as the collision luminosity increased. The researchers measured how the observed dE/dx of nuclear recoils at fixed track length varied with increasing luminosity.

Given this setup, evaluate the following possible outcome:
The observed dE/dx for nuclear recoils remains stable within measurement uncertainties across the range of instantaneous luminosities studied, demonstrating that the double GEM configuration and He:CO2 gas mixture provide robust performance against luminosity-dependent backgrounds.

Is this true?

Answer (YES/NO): NO